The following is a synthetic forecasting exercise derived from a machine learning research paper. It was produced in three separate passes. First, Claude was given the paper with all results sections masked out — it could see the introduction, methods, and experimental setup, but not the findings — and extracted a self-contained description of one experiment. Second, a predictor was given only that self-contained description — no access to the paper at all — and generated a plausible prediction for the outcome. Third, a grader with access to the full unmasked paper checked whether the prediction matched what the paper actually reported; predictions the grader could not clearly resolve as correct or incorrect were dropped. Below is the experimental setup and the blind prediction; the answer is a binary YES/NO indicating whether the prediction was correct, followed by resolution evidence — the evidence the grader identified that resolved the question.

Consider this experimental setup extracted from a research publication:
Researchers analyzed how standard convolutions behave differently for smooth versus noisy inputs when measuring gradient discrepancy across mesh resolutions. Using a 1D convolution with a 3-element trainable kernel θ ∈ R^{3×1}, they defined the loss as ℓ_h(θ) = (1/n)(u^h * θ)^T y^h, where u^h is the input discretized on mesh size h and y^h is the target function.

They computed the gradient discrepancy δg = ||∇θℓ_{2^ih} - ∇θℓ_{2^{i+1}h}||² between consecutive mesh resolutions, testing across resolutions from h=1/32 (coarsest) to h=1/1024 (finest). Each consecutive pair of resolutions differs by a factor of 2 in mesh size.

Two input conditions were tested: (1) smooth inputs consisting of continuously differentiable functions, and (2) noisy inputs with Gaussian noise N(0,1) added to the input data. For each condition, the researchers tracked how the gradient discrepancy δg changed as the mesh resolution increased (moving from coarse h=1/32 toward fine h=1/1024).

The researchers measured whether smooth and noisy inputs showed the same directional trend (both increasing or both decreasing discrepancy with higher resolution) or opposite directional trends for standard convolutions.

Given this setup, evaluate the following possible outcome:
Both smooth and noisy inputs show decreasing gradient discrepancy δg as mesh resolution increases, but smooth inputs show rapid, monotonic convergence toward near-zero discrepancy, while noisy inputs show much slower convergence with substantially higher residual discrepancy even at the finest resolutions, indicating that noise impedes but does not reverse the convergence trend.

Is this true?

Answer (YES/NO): NO